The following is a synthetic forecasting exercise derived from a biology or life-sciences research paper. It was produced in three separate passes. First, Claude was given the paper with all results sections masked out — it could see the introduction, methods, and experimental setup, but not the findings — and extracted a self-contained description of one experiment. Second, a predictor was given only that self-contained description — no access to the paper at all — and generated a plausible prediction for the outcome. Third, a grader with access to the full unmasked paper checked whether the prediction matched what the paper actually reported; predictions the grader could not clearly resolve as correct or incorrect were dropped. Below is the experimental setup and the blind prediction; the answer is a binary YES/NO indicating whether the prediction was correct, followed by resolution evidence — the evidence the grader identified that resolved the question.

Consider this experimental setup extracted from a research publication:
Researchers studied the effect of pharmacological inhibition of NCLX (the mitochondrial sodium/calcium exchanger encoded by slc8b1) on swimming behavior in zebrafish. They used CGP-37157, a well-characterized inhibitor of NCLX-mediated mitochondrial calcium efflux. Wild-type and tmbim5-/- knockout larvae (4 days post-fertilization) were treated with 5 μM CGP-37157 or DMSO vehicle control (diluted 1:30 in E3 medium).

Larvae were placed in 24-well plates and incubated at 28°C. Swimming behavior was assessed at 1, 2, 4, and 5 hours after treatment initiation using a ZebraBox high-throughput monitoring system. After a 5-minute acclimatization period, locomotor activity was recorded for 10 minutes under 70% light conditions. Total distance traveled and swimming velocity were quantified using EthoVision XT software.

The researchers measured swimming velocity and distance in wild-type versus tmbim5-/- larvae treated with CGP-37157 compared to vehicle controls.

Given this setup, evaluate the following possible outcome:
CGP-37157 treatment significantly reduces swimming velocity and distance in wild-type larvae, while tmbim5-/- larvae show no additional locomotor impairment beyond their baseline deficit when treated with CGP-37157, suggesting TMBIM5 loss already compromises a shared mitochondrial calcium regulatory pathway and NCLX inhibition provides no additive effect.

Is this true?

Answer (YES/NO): NO